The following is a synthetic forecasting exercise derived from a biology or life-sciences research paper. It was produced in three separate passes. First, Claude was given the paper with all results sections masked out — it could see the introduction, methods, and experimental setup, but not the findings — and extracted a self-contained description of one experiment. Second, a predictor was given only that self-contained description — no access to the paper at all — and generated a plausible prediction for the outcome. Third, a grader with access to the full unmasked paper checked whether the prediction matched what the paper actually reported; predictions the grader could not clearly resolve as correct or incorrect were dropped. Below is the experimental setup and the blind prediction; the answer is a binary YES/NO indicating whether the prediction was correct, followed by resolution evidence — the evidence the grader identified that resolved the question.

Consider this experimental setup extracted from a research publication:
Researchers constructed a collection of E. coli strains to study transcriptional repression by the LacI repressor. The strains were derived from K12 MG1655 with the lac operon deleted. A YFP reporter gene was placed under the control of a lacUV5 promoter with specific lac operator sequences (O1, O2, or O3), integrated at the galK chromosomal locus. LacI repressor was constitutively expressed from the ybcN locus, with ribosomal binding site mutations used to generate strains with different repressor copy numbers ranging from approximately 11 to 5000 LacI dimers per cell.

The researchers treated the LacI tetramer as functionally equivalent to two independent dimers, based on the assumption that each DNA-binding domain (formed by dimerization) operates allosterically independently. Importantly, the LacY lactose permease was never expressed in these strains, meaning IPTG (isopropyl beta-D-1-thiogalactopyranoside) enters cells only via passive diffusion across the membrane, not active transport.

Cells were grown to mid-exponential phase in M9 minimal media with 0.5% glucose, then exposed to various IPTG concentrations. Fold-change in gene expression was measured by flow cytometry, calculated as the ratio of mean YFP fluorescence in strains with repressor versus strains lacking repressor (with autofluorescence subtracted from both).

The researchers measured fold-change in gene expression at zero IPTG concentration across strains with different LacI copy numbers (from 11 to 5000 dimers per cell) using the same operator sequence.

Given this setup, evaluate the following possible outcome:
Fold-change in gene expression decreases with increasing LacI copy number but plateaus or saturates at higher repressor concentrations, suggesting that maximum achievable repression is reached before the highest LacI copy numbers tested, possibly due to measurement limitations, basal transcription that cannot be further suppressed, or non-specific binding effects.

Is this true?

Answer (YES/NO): NO